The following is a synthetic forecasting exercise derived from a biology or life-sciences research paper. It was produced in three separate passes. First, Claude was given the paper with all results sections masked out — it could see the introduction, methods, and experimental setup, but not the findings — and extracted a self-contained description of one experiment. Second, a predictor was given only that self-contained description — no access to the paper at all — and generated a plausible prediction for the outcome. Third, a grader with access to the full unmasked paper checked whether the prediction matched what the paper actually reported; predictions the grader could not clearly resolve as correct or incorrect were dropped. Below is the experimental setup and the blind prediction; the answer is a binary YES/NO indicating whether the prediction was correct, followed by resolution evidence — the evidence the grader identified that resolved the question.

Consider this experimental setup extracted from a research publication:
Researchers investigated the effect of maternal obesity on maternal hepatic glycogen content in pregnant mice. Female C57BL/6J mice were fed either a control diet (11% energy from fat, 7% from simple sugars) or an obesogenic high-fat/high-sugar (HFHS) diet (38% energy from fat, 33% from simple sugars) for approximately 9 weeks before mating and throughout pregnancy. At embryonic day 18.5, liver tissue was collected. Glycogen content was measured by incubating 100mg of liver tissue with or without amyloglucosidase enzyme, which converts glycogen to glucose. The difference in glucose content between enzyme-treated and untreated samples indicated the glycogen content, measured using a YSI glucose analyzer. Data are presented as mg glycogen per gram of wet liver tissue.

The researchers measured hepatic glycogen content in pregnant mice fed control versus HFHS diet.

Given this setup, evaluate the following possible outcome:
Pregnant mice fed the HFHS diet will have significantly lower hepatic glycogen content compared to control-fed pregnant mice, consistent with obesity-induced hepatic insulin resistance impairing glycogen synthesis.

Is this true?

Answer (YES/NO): YES